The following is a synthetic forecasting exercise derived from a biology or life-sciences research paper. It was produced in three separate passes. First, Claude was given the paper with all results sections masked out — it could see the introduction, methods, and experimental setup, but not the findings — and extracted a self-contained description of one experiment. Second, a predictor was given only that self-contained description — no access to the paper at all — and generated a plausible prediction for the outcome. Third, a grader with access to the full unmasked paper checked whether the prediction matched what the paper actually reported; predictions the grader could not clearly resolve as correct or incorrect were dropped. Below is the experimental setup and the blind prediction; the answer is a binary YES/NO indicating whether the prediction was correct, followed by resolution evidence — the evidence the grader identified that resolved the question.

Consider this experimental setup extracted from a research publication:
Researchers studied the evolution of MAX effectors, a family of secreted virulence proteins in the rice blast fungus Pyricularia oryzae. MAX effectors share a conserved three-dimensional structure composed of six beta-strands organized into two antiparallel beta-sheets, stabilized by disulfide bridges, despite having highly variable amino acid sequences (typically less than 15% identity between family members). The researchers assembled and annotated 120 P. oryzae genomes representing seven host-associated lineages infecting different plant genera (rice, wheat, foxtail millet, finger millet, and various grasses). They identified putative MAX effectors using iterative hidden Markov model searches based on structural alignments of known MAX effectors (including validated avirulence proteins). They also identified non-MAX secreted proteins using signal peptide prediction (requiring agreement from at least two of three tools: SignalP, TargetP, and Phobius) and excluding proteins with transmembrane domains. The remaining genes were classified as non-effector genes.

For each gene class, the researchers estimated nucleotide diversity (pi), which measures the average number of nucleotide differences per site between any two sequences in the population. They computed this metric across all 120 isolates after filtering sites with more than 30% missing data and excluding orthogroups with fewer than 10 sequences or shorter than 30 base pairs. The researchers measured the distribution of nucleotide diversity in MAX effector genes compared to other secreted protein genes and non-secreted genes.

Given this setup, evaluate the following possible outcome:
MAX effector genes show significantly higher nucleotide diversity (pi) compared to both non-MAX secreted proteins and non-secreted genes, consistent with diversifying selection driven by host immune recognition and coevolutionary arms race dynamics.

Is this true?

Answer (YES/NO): YES